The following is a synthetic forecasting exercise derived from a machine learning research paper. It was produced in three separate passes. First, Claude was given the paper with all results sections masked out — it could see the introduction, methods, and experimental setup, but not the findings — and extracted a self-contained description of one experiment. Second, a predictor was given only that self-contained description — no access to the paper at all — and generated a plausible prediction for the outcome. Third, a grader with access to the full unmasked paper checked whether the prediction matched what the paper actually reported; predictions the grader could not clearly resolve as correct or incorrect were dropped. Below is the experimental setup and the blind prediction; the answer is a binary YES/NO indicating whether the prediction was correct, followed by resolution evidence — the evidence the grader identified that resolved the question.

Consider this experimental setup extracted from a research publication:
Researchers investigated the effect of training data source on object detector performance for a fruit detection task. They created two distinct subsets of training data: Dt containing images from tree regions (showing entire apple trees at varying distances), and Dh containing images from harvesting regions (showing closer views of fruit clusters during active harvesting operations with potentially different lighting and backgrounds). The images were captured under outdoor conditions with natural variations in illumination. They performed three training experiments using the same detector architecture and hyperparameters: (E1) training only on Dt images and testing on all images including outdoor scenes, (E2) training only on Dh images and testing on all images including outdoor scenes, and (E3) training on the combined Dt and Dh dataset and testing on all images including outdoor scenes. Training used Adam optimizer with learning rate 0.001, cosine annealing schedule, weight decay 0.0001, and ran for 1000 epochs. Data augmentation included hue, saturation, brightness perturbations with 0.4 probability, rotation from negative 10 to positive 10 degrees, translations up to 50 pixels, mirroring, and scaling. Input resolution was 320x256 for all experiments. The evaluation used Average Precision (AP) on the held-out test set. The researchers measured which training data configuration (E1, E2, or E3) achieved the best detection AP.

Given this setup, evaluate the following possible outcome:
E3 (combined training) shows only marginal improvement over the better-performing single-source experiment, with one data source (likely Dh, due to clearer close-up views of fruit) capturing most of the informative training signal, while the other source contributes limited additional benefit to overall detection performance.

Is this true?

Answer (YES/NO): NO